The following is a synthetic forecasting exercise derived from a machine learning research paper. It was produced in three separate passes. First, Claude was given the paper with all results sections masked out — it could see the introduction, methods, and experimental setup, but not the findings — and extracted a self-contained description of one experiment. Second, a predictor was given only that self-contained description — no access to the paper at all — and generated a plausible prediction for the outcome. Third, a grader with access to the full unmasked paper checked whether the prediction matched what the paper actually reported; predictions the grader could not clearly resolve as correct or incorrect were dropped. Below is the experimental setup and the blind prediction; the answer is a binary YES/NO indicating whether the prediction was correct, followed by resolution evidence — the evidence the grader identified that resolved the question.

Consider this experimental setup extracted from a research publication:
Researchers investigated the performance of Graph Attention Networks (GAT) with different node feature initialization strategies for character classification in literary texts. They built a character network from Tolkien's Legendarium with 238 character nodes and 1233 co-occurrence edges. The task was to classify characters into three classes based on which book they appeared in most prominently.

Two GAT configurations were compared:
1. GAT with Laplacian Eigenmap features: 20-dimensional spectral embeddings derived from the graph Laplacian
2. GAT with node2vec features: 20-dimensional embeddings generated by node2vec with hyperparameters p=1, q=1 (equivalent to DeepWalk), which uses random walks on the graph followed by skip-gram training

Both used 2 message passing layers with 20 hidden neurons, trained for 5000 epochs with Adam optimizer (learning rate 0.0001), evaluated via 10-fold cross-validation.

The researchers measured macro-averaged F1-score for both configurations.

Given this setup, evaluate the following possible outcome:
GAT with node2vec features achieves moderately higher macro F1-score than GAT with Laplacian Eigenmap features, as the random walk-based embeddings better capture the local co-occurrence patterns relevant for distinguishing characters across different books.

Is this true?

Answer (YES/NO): NO